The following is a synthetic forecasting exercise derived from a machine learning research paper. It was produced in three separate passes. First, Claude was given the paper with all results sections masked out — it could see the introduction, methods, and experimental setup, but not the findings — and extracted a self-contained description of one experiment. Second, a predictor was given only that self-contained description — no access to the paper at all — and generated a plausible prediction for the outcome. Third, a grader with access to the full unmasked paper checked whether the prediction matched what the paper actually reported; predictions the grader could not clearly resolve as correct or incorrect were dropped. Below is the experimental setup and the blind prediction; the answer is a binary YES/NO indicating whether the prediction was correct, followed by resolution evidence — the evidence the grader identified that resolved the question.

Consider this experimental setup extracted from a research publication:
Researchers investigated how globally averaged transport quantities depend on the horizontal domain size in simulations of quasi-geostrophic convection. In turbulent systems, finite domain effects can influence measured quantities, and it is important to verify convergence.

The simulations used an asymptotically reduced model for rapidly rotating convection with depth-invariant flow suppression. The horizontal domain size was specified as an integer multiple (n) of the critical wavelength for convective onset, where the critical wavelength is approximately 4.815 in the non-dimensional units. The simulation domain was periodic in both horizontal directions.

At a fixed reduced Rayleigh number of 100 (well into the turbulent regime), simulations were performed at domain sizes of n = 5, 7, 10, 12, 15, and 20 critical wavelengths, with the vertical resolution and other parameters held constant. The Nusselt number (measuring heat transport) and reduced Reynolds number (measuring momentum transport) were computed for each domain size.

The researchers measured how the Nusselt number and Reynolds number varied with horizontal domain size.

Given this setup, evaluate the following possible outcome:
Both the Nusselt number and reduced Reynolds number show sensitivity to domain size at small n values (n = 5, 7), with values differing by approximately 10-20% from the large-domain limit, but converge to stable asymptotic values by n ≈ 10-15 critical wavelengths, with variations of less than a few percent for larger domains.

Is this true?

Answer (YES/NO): NO